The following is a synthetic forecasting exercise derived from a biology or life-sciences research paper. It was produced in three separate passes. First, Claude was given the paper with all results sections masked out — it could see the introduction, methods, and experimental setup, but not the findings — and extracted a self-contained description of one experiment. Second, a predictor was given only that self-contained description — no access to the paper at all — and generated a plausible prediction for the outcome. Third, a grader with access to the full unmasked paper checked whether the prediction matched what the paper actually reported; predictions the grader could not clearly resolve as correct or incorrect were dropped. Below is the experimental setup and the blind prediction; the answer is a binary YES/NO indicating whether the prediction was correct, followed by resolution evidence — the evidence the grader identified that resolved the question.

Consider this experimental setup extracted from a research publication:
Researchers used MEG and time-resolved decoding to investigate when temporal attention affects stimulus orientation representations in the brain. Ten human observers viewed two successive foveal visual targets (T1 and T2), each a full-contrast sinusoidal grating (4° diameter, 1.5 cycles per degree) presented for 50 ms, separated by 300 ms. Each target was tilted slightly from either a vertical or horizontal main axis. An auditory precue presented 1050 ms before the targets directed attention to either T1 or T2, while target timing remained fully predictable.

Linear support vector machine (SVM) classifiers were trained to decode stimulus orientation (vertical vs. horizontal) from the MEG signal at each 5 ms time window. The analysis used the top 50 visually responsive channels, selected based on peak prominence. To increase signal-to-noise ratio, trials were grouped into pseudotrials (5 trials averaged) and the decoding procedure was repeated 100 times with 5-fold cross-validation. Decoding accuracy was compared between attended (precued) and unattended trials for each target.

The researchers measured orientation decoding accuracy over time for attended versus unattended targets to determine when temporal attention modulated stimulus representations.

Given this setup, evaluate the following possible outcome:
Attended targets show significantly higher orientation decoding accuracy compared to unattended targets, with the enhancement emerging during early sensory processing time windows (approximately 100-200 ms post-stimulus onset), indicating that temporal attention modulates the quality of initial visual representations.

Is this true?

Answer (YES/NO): NO